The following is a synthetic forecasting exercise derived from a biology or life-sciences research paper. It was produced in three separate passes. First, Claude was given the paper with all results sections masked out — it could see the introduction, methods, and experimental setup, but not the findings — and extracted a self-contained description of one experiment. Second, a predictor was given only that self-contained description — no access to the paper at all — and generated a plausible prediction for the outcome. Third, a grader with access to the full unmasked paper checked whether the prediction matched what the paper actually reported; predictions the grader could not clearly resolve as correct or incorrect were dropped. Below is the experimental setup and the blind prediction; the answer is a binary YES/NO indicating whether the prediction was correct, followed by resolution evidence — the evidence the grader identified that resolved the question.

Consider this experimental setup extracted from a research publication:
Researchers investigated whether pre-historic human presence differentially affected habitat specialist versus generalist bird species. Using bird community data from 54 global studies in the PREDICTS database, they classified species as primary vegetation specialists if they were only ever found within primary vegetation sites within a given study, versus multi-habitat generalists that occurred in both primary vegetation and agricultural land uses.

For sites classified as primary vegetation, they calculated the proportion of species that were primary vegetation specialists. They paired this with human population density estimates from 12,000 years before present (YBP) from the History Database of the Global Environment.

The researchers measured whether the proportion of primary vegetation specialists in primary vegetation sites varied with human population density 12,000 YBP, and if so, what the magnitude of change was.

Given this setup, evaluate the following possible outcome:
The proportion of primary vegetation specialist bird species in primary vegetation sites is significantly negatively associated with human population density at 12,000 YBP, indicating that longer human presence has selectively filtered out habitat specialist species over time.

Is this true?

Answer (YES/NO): NO